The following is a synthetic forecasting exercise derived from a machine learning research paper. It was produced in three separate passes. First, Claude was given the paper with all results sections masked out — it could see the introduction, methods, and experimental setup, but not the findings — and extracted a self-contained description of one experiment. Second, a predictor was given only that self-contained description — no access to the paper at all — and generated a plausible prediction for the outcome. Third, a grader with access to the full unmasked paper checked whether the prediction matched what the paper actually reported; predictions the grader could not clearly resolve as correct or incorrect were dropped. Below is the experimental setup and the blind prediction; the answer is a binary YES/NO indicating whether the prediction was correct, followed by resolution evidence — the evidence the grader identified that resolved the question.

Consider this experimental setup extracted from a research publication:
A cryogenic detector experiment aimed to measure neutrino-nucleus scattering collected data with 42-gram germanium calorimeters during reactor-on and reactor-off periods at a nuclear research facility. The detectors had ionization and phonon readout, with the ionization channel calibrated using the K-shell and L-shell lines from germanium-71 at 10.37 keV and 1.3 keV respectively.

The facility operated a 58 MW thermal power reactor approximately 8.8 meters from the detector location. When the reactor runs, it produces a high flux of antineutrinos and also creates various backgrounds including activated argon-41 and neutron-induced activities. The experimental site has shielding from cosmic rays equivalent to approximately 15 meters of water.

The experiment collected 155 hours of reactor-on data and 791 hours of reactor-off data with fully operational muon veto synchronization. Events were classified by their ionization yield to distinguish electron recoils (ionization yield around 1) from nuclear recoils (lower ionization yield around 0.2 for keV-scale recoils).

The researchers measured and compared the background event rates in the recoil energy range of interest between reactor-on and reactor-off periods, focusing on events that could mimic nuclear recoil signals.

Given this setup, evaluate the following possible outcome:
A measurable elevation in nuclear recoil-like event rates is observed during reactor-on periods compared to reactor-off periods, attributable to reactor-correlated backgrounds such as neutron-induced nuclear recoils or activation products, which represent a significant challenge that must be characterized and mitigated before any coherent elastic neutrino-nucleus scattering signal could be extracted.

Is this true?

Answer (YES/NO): NO